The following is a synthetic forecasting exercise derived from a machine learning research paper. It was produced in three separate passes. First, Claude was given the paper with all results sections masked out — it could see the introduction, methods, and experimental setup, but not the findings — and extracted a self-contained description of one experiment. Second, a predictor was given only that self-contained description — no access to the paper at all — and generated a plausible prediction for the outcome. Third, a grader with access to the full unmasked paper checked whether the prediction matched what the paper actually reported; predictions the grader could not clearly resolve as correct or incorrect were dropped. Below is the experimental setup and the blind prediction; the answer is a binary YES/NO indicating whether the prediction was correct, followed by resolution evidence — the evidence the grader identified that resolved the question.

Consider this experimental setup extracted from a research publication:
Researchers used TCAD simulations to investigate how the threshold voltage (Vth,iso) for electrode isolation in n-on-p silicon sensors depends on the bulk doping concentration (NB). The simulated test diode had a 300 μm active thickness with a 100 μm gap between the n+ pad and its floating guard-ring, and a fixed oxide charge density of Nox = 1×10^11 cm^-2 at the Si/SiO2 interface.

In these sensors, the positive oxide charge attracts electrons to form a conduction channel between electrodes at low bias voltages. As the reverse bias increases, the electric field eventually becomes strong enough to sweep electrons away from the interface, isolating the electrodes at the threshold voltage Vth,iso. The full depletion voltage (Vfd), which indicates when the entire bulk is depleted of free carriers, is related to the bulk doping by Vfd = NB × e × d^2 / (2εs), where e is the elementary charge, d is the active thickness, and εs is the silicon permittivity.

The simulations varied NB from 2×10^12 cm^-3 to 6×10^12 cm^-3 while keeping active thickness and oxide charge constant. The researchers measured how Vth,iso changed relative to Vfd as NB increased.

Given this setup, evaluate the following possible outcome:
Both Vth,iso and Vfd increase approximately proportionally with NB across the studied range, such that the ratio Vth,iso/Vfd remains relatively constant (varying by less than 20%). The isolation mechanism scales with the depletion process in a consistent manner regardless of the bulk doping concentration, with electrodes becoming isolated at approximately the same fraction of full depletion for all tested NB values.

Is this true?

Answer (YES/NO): NO